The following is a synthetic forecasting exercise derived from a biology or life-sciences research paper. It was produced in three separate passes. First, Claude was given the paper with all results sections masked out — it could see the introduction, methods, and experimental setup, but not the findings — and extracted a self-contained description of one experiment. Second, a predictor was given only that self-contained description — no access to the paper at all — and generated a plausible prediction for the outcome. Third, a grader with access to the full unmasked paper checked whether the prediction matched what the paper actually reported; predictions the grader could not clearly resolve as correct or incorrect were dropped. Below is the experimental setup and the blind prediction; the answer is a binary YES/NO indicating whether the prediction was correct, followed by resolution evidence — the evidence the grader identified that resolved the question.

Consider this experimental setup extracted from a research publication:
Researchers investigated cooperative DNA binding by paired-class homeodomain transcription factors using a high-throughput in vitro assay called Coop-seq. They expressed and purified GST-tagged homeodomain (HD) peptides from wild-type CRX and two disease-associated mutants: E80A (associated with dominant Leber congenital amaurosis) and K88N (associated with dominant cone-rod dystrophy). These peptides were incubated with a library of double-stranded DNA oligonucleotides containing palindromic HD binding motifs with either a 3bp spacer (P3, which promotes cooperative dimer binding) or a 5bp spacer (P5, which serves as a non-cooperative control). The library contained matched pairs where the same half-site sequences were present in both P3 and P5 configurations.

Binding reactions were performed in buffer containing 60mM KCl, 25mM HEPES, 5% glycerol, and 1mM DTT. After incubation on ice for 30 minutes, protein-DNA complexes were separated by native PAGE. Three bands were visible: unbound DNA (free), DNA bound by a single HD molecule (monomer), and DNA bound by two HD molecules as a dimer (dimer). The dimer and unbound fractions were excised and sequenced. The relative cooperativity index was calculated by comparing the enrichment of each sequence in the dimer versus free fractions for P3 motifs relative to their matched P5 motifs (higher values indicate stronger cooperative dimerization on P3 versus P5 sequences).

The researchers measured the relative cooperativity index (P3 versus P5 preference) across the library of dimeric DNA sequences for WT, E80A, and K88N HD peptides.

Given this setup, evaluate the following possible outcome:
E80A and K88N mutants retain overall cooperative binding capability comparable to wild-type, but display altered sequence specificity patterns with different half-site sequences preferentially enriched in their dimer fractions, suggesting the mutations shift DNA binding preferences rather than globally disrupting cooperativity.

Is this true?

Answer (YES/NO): NO